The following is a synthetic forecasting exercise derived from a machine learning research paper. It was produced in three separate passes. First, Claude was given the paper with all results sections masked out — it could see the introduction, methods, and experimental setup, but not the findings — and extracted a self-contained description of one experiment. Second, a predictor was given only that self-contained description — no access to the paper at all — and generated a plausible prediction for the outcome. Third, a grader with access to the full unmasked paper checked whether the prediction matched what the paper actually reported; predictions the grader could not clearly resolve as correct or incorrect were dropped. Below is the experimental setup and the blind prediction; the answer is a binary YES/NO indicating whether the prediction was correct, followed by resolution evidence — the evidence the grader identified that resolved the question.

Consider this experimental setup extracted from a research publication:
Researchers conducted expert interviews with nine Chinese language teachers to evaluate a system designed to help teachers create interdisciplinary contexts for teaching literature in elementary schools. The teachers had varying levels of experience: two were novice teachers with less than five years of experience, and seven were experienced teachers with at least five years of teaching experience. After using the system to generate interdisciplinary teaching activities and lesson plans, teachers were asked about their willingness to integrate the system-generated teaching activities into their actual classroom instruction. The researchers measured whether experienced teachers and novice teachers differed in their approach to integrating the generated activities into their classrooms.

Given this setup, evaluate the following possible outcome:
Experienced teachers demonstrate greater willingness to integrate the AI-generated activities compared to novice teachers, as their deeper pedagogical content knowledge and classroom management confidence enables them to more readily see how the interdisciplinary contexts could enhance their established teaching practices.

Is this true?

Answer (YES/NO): NO